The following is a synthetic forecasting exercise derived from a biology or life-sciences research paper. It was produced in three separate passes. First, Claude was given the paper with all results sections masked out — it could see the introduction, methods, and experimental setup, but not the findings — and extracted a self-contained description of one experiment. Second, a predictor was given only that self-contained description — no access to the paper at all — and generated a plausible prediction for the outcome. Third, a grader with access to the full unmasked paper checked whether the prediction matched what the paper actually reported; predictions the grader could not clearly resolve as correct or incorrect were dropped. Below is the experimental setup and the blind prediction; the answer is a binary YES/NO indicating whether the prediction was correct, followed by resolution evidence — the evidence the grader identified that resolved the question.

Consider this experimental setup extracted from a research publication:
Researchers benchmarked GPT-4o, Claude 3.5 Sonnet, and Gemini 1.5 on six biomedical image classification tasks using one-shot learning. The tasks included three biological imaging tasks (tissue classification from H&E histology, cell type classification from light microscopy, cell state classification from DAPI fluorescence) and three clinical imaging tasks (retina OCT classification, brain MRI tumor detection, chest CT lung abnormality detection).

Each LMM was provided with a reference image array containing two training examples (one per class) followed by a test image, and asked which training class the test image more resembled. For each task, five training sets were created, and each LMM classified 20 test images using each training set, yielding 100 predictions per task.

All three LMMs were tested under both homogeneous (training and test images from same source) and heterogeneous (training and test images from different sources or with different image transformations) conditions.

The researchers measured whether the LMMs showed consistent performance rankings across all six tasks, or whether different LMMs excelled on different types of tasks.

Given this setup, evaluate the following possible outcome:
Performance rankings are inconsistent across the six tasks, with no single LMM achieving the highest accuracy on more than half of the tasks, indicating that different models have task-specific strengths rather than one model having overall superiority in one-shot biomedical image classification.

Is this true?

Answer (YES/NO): NO